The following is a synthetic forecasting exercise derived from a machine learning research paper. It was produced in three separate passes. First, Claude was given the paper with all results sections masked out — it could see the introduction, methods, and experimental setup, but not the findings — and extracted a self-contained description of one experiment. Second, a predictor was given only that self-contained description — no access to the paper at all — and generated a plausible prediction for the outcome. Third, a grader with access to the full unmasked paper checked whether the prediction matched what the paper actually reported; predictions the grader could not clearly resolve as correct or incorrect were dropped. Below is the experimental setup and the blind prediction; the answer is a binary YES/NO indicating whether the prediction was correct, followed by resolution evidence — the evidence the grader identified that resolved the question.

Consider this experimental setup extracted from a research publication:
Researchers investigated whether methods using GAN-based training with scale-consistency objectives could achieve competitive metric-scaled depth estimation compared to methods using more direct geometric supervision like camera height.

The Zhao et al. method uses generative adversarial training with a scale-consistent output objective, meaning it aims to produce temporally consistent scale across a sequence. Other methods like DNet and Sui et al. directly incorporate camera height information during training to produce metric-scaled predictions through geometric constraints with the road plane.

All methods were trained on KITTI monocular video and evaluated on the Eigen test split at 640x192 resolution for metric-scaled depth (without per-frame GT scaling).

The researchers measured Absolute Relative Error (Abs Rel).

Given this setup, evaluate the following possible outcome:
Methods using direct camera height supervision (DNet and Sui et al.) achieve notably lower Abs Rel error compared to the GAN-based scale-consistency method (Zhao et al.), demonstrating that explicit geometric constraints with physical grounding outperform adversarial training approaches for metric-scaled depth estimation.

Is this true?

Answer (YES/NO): YES